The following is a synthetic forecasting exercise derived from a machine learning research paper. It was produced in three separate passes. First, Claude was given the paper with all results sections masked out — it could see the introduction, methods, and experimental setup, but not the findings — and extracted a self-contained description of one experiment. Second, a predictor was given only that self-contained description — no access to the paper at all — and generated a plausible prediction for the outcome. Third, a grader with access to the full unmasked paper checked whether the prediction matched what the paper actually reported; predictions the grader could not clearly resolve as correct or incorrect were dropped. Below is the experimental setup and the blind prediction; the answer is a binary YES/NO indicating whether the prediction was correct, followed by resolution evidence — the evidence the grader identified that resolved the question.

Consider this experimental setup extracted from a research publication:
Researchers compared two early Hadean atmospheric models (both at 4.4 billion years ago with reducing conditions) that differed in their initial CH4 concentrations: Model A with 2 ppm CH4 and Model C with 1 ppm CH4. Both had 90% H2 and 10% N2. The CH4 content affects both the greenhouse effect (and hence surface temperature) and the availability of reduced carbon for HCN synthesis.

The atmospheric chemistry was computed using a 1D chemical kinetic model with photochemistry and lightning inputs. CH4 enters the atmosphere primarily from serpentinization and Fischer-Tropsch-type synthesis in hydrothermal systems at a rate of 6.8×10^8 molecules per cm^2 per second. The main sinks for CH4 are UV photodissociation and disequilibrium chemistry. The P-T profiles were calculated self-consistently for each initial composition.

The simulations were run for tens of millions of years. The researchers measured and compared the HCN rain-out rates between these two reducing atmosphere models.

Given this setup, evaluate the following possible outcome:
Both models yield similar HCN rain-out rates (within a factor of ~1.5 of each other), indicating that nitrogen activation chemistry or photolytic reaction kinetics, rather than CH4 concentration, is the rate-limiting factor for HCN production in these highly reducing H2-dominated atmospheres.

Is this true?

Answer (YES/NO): NO